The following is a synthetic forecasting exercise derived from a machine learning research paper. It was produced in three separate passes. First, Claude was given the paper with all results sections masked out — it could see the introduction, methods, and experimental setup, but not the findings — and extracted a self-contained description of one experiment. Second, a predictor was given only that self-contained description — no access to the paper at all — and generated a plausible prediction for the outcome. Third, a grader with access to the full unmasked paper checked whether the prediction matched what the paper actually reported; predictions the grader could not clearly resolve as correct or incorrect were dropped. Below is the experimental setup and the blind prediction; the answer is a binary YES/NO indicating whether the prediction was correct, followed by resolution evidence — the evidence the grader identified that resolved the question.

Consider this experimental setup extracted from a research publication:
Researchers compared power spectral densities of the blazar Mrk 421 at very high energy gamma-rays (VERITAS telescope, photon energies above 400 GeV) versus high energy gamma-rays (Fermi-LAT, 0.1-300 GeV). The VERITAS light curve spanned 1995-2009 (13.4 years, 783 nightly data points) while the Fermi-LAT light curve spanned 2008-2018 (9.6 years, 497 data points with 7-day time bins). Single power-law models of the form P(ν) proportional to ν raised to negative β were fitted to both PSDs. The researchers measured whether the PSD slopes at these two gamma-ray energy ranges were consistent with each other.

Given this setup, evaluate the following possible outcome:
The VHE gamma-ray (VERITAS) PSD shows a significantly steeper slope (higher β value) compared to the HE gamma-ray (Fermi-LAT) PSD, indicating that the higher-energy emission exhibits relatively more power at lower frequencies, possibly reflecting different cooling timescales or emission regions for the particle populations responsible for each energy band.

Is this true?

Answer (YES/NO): NO